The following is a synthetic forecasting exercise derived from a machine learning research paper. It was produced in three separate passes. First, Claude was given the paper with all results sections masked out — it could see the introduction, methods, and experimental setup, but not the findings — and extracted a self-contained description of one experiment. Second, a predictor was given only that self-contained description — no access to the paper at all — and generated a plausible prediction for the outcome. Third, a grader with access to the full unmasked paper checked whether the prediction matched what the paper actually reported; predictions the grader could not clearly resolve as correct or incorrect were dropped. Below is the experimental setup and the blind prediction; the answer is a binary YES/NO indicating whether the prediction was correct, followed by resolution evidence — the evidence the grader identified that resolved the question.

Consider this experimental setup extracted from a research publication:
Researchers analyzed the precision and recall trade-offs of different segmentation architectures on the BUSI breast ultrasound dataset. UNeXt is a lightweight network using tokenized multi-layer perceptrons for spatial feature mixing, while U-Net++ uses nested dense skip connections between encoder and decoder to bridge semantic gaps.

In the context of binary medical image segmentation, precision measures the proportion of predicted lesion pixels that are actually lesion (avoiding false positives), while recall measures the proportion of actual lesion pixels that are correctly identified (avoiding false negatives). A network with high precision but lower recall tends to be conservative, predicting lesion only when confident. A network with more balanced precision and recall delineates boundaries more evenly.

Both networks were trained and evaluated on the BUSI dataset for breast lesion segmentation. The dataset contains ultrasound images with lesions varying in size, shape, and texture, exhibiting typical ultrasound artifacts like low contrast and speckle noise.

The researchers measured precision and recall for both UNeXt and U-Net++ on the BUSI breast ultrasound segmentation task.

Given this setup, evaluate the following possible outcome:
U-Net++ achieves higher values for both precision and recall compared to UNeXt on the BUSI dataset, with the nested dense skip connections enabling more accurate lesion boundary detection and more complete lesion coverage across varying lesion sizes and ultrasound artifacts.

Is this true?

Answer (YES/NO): NO